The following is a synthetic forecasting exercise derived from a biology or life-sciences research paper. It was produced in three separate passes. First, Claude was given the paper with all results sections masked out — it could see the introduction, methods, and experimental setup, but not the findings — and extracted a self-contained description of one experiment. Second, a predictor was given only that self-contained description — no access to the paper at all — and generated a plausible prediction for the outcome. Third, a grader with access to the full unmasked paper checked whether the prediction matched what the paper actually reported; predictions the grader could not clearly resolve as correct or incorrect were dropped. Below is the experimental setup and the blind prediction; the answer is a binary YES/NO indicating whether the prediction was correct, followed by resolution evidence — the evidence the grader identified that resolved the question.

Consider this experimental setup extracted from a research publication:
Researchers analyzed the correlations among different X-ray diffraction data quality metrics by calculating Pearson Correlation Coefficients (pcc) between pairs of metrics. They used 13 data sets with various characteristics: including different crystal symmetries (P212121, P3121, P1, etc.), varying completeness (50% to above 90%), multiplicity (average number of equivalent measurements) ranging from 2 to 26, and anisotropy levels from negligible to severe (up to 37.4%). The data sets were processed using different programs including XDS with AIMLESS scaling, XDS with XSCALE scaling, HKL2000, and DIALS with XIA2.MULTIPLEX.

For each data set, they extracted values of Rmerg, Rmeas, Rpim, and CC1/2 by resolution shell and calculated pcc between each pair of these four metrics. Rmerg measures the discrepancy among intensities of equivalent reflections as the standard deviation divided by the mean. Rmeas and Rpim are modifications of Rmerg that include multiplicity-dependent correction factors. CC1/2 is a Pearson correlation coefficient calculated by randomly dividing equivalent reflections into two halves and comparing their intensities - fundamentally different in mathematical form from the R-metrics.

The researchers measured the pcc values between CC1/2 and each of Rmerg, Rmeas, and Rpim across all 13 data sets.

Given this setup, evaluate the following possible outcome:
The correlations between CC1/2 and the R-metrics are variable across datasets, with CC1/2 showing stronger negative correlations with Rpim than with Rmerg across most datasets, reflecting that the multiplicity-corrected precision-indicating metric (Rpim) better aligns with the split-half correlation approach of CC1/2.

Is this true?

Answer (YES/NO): NO